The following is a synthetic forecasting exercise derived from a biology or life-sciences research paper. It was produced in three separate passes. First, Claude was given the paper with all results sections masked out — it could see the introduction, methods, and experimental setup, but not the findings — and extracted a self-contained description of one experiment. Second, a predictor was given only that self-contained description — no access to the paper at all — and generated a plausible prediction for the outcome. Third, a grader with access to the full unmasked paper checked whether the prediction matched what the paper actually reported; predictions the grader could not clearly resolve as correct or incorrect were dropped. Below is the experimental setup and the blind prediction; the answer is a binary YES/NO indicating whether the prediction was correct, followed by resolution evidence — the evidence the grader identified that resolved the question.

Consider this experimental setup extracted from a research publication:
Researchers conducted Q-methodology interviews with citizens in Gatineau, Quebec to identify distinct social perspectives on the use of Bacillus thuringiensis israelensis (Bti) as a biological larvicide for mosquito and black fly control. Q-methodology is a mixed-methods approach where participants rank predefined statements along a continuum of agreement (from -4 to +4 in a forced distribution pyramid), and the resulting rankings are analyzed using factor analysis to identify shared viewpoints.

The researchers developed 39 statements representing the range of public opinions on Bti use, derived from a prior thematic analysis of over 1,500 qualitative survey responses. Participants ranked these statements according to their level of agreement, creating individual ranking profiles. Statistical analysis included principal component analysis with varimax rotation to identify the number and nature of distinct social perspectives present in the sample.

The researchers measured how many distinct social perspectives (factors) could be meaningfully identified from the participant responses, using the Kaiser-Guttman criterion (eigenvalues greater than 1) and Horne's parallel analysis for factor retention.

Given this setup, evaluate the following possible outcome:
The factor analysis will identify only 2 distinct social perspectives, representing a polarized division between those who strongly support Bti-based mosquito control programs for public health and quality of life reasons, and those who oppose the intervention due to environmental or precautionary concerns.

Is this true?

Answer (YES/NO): NO